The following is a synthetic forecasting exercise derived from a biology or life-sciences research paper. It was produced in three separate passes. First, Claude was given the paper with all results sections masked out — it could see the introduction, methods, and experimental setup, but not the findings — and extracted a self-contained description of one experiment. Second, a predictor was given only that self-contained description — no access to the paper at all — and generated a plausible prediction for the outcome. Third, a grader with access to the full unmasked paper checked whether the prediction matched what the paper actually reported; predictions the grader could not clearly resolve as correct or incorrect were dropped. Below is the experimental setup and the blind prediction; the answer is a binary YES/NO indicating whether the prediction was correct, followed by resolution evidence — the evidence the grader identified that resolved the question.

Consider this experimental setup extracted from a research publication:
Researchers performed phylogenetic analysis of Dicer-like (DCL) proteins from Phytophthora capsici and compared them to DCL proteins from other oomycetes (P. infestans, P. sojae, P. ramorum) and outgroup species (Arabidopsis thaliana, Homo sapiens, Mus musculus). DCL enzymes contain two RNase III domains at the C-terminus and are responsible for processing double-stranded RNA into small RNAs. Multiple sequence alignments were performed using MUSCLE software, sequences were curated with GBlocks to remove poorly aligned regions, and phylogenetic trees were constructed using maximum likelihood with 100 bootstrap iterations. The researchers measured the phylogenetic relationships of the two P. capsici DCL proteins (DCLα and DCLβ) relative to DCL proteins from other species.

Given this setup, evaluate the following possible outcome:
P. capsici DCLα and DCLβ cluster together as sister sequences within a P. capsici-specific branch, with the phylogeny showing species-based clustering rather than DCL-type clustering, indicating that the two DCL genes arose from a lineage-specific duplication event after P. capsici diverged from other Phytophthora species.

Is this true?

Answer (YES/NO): NO